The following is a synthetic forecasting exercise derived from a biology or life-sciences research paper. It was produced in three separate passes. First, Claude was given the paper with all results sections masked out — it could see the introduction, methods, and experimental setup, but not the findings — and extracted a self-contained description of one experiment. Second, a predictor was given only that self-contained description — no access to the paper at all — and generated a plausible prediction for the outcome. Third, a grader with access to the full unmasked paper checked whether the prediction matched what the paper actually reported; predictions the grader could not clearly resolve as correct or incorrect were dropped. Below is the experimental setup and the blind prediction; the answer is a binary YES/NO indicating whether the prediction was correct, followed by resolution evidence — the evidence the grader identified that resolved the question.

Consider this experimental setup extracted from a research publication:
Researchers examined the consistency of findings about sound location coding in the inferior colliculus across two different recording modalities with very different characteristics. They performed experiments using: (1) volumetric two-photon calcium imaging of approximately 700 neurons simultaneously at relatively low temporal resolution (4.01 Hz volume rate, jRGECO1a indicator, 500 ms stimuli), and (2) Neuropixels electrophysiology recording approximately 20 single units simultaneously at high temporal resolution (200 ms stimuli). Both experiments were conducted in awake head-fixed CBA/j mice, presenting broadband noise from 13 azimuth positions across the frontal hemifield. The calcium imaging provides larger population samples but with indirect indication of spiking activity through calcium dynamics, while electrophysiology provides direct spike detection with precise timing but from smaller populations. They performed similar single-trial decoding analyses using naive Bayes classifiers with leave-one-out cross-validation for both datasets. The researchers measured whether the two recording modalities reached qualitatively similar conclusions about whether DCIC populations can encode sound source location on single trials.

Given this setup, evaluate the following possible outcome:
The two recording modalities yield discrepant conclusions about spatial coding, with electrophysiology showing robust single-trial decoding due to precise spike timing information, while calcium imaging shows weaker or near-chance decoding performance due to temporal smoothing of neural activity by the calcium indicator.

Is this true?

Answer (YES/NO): NO